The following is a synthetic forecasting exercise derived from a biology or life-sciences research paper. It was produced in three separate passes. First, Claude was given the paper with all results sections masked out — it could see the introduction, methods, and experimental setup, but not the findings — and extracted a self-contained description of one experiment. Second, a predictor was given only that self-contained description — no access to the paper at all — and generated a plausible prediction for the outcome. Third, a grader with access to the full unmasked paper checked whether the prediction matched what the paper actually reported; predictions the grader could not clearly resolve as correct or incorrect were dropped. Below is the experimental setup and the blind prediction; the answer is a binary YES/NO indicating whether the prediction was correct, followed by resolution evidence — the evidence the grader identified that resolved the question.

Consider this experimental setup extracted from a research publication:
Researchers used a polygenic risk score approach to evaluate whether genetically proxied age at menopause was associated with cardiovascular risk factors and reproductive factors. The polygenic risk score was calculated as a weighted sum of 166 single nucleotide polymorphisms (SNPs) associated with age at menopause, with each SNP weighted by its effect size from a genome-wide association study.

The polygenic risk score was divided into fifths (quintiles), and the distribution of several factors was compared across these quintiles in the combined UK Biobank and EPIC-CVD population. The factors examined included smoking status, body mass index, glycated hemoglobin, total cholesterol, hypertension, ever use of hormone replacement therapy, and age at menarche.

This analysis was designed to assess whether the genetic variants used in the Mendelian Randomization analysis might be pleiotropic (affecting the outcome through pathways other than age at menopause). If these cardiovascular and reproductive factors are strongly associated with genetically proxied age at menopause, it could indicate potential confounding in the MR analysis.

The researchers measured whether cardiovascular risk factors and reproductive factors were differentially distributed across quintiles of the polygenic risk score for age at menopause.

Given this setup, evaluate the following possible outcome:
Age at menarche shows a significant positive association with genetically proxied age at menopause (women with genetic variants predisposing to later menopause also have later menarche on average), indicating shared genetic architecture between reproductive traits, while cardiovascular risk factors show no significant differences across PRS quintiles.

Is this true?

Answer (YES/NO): NO